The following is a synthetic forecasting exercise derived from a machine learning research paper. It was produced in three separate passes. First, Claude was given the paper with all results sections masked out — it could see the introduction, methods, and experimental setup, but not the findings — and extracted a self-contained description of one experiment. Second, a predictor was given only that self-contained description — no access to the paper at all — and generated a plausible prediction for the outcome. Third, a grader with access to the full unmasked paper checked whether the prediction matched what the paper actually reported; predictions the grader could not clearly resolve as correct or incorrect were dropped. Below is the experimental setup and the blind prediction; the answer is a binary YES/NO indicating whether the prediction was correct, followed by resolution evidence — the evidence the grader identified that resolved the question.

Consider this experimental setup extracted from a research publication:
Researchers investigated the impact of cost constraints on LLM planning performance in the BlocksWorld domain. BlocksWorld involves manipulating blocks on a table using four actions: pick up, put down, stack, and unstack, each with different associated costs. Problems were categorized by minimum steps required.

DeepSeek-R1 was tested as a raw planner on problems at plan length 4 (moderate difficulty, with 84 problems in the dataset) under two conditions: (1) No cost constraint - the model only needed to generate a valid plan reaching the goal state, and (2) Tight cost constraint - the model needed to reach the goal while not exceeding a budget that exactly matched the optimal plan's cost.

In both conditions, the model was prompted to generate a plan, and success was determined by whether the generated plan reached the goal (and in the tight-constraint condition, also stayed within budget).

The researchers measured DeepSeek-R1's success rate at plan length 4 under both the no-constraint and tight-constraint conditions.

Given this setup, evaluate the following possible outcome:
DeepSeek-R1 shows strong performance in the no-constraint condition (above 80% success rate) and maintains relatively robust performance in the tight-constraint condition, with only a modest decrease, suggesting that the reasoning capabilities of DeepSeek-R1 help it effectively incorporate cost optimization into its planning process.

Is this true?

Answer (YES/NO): NO